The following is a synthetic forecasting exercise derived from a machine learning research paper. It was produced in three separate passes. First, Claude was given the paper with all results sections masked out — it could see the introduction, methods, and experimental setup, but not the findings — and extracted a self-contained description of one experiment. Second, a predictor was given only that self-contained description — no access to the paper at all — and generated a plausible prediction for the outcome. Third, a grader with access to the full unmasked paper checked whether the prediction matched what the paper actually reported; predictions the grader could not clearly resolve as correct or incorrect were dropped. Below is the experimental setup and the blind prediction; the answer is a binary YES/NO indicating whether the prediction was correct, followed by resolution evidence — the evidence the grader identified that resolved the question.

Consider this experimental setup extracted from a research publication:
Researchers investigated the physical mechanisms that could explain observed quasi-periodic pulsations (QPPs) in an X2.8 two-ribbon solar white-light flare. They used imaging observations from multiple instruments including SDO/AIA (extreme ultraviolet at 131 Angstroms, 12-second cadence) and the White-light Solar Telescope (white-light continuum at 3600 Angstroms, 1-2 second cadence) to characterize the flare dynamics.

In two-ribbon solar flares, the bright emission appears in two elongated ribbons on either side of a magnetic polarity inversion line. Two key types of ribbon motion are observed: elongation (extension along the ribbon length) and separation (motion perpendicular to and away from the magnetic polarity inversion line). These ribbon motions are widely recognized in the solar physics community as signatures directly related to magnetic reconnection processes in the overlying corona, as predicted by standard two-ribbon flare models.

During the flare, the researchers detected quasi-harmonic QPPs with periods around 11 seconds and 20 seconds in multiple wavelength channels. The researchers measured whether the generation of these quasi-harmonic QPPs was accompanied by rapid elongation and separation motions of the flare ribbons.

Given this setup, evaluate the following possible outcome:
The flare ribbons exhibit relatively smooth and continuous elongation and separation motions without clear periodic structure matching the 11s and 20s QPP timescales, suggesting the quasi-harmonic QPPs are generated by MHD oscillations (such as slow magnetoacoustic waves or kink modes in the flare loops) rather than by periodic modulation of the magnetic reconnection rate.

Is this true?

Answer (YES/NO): NO